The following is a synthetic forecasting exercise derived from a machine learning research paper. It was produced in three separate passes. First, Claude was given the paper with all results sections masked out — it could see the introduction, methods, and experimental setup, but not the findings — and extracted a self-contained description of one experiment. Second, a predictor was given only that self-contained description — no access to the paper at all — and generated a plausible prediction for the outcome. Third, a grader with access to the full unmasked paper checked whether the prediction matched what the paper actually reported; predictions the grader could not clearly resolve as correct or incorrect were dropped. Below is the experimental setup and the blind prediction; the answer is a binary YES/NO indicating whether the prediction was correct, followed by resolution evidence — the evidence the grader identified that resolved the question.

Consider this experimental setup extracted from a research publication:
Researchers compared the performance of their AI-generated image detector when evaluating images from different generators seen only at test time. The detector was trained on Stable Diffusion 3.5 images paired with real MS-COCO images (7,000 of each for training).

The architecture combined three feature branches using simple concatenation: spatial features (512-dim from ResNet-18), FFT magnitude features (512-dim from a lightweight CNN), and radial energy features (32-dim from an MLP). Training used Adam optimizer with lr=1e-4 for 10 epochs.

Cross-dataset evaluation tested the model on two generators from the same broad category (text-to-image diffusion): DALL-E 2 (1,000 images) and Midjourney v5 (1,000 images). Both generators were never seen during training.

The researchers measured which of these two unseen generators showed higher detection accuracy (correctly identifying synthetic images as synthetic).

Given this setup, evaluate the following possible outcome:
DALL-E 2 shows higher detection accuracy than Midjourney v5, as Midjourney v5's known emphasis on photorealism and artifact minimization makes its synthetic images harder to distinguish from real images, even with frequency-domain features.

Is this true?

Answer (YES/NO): YES